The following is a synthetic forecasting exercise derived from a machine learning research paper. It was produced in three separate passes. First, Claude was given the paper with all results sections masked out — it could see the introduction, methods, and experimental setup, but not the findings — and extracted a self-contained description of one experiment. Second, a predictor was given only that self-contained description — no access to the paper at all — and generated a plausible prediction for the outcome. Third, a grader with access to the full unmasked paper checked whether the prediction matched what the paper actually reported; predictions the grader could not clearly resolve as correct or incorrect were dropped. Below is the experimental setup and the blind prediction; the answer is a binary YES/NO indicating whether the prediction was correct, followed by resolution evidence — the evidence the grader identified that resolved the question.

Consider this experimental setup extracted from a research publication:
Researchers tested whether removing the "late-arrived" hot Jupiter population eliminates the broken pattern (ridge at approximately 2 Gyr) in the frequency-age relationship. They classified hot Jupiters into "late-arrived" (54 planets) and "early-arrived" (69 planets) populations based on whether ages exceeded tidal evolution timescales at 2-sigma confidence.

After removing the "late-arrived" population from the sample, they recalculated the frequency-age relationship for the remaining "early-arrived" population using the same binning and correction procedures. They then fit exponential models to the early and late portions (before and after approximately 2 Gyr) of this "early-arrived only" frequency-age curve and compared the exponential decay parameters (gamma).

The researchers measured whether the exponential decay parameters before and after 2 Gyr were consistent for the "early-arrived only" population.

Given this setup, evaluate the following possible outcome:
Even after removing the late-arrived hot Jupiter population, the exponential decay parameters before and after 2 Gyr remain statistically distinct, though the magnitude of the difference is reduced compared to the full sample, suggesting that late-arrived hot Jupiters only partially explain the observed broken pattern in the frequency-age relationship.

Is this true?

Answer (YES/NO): NO